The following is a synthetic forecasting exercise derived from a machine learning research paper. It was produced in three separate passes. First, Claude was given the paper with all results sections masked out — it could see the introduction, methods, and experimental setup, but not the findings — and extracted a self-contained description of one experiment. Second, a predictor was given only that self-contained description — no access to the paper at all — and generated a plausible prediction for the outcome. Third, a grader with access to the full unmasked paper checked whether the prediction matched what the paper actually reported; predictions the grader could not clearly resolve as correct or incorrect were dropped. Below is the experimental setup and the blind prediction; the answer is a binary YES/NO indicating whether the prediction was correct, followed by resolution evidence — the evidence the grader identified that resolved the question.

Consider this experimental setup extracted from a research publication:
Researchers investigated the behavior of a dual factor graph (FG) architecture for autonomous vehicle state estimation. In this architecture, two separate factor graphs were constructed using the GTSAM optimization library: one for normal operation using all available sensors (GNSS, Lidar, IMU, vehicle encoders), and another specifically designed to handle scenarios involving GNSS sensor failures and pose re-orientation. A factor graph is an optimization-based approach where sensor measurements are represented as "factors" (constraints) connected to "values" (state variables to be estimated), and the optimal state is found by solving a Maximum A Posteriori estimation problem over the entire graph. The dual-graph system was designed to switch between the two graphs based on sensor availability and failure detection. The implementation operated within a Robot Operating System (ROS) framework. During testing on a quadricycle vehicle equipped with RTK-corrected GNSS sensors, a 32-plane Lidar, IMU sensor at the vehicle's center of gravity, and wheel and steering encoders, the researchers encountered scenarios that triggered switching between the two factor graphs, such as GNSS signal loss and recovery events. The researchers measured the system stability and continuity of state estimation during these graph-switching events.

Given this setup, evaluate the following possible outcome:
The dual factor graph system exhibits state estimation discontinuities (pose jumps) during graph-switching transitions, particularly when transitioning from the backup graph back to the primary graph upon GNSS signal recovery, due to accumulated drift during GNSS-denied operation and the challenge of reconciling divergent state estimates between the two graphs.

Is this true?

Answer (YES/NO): YES